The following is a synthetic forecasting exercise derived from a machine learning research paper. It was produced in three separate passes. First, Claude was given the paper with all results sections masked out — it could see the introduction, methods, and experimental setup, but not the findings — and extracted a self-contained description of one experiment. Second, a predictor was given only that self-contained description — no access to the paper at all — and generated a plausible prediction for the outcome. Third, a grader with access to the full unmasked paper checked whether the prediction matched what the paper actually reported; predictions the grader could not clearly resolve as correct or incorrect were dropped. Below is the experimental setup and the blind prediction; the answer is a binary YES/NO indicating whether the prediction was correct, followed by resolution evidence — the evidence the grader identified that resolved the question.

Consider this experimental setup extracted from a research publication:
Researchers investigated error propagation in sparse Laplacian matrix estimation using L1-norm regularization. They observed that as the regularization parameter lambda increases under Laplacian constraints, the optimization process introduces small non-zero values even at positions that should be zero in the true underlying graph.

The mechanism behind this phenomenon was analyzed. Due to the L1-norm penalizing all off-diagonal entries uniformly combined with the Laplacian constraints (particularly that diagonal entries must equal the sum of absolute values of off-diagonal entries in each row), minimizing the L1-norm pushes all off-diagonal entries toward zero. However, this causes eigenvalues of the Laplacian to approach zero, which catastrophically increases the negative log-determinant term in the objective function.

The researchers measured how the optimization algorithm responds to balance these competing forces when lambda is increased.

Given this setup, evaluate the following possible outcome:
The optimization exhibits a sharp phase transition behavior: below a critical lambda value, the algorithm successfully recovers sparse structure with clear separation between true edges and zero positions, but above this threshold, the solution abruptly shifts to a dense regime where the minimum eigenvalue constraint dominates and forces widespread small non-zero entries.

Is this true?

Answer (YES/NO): NO